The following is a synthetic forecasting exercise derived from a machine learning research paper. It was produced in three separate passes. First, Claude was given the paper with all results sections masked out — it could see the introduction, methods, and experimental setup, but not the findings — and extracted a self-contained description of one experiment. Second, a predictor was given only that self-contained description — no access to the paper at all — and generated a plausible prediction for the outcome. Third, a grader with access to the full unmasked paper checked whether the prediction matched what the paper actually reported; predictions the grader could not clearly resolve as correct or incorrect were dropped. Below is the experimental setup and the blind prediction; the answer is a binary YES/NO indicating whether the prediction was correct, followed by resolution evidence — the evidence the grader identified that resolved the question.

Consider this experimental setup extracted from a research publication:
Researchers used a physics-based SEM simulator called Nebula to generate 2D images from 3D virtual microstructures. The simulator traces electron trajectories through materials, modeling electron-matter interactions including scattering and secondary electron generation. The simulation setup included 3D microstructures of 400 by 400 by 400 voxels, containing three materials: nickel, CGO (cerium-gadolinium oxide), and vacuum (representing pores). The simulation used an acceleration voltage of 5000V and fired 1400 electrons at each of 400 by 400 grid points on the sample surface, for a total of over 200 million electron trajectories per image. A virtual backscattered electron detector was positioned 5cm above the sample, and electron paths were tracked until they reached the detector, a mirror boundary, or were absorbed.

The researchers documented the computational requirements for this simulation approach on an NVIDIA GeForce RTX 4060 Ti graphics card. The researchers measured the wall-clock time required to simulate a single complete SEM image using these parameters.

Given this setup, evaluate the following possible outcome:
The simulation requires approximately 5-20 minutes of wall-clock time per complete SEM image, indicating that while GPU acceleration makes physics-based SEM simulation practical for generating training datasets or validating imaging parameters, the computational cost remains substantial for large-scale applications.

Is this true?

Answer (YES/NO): YES